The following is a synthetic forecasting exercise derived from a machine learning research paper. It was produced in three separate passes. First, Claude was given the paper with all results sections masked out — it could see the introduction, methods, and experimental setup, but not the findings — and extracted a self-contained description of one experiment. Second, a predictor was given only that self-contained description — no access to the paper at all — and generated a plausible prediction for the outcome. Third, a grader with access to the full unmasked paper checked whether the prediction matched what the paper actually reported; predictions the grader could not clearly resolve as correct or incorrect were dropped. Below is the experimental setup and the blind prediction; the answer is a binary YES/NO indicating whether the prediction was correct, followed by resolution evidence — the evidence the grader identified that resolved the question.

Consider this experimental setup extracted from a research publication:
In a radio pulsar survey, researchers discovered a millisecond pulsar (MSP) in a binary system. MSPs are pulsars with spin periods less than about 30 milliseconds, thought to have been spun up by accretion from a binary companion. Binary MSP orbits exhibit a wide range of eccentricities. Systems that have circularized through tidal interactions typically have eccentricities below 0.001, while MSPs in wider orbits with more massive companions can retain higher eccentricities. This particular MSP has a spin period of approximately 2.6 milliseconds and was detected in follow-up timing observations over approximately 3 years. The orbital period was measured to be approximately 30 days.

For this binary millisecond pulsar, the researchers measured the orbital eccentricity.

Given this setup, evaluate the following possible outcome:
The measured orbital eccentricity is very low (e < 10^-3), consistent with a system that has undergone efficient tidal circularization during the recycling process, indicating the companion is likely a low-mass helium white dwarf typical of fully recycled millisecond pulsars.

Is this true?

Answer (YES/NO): YES